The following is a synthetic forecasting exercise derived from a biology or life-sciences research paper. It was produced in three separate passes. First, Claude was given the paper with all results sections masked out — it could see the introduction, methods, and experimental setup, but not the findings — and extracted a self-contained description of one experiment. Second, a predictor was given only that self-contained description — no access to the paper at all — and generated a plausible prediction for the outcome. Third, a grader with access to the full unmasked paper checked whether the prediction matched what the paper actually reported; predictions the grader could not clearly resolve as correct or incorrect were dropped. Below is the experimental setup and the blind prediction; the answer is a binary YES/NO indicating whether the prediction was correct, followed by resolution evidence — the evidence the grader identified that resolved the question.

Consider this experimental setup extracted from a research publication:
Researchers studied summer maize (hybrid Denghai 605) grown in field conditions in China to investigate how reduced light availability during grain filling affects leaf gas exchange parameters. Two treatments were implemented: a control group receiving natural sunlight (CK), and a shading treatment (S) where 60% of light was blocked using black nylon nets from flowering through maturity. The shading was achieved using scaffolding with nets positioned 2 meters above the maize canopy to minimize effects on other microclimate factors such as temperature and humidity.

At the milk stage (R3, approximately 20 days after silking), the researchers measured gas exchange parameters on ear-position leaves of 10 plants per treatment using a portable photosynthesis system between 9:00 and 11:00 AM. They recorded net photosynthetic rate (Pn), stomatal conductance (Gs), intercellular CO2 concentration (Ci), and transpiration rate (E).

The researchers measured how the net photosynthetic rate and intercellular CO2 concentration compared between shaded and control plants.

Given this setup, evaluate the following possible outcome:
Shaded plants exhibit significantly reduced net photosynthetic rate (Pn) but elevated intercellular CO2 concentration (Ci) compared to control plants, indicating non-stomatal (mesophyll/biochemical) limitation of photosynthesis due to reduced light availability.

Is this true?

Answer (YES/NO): NO